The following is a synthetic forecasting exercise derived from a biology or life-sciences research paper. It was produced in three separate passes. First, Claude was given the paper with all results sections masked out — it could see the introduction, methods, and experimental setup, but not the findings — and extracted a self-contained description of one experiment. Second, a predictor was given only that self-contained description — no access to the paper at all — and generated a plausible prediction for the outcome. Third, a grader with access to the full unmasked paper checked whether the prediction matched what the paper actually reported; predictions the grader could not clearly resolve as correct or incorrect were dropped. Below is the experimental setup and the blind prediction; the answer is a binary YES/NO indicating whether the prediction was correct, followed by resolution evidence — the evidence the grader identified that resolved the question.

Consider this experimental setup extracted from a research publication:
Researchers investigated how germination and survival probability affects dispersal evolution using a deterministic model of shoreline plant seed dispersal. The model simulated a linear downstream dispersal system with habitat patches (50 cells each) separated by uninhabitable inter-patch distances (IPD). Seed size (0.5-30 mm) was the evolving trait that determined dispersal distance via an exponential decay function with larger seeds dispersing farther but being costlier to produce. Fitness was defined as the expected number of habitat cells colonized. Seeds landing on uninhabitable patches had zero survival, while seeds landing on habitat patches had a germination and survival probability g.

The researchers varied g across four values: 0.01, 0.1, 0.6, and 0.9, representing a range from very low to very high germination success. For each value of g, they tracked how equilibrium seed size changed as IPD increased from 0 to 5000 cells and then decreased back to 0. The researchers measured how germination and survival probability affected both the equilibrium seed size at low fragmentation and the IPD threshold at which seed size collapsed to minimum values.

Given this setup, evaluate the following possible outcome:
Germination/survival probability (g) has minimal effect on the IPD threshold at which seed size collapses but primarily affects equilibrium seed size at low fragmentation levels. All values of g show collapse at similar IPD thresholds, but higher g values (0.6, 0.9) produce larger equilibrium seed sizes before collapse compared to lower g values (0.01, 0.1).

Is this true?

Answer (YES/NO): NO